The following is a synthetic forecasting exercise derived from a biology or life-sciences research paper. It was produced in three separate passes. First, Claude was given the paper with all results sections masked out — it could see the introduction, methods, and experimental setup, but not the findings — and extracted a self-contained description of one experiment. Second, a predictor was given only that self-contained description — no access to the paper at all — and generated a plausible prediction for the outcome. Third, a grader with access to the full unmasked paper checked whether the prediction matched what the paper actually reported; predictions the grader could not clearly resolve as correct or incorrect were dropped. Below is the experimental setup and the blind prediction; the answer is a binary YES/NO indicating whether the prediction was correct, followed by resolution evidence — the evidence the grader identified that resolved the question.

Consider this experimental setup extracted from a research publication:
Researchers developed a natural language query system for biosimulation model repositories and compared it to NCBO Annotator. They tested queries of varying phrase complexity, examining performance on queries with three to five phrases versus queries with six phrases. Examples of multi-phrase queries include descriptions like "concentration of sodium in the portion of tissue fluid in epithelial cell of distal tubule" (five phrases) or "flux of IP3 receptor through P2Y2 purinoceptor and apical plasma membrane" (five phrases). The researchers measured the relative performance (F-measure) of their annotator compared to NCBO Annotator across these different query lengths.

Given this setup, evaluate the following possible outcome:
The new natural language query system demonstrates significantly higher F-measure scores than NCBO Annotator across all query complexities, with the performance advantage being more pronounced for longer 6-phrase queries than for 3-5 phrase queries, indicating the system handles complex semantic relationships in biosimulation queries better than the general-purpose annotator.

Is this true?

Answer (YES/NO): NO